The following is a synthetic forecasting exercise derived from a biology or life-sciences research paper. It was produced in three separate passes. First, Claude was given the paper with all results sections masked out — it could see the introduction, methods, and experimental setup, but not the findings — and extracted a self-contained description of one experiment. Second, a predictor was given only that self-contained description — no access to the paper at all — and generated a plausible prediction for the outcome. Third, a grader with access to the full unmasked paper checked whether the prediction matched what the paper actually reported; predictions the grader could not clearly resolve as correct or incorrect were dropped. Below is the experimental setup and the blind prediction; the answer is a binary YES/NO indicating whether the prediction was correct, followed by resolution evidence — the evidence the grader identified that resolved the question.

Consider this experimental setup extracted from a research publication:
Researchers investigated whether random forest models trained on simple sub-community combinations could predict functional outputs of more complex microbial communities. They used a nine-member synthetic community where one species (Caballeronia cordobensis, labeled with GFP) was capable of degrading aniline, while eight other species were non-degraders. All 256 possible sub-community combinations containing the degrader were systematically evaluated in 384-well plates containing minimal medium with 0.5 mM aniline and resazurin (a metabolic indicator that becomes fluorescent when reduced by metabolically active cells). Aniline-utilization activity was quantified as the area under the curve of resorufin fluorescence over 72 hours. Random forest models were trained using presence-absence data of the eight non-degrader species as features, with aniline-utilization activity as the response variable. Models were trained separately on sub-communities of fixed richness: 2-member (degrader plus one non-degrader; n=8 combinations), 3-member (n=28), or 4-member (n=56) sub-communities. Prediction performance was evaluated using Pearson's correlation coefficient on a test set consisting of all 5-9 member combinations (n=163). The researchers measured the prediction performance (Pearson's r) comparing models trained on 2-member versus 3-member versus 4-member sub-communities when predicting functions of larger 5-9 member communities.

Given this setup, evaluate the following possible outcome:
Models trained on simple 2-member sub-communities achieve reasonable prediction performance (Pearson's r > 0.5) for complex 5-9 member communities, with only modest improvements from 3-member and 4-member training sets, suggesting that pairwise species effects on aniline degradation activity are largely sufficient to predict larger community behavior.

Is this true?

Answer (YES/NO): NO